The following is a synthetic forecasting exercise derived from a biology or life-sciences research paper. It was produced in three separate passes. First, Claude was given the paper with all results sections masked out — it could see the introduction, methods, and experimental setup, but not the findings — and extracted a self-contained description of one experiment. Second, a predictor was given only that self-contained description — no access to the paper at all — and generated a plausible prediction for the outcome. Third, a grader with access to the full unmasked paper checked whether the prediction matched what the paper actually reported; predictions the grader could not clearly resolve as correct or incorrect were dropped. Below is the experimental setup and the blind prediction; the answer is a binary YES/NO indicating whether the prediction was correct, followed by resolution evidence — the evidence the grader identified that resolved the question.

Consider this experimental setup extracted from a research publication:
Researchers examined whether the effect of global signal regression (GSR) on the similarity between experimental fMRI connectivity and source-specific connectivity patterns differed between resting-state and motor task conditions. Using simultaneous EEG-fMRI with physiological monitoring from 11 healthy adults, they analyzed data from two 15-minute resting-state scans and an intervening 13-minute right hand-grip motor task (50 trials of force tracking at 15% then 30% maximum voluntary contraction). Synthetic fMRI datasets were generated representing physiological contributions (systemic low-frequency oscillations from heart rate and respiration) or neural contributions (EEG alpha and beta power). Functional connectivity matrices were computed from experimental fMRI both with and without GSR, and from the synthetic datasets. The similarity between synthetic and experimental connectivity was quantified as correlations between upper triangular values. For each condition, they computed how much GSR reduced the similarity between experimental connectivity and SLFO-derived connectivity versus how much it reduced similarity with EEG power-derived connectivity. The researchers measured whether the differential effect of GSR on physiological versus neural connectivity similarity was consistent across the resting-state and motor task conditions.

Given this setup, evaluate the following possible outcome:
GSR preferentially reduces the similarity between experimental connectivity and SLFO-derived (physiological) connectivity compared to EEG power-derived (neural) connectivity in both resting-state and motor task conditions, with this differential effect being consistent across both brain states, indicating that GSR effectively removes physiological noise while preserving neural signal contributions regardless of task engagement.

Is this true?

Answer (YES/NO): YES